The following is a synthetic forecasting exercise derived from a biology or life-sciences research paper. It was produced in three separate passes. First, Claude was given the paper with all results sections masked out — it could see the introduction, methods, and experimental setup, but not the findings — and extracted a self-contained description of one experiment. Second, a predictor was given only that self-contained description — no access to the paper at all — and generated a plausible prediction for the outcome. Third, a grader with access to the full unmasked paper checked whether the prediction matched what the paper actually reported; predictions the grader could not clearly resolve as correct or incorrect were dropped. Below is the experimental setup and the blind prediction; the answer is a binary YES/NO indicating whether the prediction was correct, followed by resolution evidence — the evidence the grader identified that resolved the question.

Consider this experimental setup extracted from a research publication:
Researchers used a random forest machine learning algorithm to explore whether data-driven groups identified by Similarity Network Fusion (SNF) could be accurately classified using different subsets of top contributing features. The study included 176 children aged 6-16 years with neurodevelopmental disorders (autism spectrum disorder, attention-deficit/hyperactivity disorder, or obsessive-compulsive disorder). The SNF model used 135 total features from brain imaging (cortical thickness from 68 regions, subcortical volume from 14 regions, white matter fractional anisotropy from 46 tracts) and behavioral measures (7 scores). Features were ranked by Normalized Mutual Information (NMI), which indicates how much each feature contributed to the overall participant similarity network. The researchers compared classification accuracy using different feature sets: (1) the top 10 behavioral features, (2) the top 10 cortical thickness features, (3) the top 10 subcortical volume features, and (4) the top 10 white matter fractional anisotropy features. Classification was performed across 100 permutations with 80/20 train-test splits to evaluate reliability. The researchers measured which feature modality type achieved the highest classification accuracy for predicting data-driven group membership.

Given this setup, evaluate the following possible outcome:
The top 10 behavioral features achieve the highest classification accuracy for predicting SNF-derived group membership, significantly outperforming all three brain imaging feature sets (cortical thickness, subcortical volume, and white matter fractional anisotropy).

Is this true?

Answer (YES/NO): NO